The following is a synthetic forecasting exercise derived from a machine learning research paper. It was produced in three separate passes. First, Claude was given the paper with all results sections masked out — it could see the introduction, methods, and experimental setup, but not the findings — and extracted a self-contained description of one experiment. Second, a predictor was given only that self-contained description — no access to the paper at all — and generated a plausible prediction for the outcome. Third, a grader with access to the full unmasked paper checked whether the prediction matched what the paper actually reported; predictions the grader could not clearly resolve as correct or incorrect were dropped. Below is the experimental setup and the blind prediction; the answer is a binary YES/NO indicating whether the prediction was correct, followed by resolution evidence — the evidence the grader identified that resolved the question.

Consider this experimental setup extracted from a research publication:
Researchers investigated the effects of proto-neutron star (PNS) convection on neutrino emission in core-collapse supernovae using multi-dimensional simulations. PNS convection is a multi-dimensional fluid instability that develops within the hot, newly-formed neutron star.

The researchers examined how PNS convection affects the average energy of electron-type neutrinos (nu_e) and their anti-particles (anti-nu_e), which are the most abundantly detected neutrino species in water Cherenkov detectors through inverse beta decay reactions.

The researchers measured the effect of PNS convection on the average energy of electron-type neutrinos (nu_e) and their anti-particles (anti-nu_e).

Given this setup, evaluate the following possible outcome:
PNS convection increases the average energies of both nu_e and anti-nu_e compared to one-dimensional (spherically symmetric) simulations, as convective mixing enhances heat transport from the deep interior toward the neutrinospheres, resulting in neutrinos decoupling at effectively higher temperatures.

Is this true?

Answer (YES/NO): NO